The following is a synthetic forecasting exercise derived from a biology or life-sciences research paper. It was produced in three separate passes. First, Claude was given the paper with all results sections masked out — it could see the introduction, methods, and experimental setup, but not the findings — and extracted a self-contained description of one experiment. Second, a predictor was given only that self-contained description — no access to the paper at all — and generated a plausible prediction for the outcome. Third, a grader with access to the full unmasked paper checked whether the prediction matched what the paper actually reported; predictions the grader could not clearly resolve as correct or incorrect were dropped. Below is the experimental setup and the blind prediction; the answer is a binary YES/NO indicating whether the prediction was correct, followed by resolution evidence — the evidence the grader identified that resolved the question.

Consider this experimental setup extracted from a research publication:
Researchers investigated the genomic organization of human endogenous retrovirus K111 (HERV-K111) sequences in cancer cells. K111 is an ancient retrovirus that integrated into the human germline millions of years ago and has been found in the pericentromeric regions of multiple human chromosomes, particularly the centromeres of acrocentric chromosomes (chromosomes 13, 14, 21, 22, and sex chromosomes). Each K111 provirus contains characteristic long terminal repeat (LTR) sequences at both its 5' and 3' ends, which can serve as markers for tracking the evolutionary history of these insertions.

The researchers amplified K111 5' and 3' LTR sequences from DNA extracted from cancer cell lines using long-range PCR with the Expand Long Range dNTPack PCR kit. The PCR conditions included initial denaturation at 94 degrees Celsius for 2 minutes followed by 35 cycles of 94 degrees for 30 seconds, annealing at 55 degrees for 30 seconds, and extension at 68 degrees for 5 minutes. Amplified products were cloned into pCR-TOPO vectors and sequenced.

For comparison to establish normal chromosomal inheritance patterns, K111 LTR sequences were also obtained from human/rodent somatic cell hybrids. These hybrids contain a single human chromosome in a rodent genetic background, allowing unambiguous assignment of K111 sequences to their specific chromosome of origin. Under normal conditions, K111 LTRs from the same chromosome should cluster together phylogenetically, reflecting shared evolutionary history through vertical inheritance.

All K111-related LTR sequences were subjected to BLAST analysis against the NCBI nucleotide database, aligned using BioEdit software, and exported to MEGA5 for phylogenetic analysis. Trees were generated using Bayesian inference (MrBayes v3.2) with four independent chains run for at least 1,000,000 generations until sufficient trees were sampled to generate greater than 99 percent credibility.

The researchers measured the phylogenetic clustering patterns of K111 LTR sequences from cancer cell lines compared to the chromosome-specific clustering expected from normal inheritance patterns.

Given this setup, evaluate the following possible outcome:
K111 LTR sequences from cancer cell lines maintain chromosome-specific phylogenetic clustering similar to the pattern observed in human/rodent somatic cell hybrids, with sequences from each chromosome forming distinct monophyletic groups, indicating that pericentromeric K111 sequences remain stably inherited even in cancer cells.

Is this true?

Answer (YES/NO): NO